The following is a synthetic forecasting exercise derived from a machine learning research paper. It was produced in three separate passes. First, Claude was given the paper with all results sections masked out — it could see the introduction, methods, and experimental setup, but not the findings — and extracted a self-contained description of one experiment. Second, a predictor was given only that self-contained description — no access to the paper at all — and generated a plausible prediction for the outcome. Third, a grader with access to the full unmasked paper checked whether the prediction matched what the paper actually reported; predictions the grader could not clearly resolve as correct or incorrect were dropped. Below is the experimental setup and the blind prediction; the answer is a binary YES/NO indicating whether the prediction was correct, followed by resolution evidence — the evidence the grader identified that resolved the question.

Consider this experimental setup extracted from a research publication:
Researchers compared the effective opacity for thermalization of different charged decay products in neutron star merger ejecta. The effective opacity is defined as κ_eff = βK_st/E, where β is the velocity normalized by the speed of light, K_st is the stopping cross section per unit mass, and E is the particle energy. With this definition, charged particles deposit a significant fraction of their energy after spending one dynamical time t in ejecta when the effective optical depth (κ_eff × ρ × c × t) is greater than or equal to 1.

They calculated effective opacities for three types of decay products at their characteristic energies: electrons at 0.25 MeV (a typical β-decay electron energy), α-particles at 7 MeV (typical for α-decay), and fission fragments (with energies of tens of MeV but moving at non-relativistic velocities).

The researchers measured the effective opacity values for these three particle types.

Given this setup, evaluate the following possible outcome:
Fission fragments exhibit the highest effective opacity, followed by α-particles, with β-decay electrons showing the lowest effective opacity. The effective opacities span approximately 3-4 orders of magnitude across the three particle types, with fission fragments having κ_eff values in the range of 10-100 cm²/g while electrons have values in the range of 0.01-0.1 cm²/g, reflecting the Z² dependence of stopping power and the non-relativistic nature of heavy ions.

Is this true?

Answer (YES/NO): NO